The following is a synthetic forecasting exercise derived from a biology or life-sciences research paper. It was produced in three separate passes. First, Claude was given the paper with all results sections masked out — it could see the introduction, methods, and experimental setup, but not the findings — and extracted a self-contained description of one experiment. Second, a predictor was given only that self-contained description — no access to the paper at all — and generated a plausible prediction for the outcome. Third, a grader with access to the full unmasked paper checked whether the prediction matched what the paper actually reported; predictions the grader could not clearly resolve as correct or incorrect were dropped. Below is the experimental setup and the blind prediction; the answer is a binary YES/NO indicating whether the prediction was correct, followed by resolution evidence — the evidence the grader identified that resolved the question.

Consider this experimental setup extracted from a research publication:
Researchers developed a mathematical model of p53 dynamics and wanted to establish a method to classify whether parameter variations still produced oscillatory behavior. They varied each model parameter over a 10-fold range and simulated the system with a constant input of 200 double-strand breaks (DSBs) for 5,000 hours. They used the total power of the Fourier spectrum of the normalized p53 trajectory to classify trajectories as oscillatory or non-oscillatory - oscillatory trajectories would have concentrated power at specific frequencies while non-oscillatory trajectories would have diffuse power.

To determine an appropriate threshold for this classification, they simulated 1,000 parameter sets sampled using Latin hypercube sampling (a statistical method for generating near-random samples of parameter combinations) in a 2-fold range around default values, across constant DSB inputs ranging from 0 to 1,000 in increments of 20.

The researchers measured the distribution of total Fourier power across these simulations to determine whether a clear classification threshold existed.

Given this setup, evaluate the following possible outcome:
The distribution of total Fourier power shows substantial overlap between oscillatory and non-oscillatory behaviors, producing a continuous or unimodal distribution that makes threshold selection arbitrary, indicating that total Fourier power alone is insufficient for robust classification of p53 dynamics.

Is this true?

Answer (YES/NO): NO